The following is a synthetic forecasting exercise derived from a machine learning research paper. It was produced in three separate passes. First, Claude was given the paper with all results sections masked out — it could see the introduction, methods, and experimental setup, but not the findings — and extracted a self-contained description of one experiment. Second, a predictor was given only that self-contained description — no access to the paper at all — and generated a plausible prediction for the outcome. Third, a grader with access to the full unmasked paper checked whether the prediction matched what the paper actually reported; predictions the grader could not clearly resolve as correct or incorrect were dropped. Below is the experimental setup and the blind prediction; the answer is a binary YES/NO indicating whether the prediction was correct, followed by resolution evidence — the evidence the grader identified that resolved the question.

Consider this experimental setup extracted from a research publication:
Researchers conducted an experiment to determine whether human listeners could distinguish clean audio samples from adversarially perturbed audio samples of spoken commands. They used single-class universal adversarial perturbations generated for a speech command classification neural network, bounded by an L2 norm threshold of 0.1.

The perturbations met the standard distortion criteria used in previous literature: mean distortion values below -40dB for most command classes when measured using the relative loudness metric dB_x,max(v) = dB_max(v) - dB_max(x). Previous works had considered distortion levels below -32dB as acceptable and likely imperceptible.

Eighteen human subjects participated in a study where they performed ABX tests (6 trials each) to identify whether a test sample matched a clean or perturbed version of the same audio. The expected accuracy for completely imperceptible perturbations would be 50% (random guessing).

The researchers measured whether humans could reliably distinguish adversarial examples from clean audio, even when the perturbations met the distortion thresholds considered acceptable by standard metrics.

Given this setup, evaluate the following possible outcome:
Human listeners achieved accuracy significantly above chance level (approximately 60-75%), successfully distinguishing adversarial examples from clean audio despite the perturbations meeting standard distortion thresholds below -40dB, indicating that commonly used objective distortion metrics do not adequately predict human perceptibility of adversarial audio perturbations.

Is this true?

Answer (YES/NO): NO